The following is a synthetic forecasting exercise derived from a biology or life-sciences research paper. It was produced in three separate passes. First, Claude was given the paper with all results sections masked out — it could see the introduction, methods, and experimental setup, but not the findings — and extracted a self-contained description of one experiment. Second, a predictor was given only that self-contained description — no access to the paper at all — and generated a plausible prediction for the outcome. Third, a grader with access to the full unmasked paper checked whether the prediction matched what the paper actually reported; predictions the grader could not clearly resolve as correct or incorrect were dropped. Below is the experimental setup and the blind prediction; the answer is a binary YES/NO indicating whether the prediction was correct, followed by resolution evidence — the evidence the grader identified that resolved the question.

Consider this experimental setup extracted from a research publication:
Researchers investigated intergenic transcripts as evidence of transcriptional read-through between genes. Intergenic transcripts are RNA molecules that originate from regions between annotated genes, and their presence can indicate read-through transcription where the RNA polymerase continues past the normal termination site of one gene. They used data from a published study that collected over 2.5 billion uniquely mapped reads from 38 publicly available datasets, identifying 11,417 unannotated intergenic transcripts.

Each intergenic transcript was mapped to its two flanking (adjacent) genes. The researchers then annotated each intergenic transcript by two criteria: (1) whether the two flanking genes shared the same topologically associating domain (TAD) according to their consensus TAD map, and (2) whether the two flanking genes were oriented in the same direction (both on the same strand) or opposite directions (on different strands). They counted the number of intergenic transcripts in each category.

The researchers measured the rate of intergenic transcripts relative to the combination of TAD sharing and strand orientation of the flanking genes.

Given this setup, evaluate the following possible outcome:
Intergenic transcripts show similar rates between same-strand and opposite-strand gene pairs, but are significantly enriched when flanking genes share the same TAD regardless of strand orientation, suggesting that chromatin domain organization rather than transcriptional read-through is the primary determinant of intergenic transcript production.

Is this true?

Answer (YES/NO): NO